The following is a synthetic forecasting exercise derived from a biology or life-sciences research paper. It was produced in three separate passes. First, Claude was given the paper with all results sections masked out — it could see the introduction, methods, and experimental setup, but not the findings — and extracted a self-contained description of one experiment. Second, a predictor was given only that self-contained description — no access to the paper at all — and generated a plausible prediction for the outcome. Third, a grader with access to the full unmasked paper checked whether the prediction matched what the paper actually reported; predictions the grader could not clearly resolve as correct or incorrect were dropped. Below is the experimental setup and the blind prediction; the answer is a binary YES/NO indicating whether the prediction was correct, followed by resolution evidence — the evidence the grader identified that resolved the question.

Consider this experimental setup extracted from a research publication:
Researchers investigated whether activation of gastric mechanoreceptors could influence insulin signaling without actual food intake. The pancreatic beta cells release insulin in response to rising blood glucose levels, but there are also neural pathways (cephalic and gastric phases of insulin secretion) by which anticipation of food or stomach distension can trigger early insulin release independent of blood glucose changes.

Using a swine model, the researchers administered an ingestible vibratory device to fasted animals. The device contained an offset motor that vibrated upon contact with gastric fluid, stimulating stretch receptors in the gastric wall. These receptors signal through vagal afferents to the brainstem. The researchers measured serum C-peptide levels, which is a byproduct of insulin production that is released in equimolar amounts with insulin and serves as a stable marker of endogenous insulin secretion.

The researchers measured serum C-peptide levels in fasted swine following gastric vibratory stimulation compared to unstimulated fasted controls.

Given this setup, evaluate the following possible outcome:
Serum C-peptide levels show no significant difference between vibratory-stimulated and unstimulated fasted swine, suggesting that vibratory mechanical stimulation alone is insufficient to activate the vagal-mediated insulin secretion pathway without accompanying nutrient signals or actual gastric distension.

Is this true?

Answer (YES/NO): NO